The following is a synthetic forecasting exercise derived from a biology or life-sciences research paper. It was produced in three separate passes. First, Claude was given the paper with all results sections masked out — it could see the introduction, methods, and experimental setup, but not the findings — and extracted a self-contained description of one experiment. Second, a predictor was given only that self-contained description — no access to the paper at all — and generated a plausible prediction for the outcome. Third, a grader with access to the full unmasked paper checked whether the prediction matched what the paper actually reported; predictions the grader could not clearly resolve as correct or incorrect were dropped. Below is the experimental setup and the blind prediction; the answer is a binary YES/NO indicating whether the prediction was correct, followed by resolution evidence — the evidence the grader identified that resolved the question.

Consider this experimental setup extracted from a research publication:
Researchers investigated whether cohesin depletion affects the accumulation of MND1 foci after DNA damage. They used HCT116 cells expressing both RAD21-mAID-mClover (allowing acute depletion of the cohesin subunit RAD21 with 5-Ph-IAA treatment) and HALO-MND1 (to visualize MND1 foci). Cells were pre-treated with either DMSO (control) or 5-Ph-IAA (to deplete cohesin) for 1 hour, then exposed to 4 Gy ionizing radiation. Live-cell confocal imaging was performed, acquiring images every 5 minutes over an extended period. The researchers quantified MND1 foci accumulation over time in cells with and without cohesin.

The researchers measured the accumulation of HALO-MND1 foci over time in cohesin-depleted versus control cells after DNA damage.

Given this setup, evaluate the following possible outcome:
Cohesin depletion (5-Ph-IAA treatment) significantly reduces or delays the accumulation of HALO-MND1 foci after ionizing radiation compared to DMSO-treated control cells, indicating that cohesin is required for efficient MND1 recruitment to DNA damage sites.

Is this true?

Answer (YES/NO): NO